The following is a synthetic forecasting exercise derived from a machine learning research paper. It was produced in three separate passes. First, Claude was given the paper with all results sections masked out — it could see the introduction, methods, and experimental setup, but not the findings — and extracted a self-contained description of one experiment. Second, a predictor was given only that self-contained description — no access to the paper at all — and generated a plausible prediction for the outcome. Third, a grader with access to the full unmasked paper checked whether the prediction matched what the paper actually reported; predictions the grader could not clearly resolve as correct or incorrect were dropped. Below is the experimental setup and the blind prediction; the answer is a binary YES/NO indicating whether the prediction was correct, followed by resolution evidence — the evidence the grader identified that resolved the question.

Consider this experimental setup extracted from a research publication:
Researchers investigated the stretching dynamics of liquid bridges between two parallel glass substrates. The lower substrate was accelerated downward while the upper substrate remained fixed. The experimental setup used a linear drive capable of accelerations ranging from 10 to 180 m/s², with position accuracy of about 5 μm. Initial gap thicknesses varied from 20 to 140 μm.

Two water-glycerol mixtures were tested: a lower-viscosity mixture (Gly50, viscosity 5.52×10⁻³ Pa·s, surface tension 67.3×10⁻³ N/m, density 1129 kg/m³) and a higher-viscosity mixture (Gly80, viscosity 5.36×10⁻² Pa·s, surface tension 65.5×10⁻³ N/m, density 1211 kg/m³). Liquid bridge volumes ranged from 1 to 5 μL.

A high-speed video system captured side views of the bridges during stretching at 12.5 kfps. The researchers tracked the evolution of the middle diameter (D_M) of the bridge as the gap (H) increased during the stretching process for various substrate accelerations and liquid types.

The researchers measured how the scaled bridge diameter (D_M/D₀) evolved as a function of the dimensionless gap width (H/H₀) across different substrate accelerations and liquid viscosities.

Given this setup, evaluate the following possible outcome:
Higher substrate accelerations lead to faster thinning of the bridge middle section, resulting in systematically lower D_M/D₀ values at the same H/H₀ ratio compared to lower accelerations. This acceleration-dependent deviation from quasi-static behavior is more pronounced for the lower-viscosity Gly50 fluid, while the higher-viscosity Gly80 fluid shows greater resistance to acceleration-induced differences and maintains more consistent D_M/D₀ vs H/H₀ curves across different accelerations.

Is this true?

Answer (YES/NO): NO